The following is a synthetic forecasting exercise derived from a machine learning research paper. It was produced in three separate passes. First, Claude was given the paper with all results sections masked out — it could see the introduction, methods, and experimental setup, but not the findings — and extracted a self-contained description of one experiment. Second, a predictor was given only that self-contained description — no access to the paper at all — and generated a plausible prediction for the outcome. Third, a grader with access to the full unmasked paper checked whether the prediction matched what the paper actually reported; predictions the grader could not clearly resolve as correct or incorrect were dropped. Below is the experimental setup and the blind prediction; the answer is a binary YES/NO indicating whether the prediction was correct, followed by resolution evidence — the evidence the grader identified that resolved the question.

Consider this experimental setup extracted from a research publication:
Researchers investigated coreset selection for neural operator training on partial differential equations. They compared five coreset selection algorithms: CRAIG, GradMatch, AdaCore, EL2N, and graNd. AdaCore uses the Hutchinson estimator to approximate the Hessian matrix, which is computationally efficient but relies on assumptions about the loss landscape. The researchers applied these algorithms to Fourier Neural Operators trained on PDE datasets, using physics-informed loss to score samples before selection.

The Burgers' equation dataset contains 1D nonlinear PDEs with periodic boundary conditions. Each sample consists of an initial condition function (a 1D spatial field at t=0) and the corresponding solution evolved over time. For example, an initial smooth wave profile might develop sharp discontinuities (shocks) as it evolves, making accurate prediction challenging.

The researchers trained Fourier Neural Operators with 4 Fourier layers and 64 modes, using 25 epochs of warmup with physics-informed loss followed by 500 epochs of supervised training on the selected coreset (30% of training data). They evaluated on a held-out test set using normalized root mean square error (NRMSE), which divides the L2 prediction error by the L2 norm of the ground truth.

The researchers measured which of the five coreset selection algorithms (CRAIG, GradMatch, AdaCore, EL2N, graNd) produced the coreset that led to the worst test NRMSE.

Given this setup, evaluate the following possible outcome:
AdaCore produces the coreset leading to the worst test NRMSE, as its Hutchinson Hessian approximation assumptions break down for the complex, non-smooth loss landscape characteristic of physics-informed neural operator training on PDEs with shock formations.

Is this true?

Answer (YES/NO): YES